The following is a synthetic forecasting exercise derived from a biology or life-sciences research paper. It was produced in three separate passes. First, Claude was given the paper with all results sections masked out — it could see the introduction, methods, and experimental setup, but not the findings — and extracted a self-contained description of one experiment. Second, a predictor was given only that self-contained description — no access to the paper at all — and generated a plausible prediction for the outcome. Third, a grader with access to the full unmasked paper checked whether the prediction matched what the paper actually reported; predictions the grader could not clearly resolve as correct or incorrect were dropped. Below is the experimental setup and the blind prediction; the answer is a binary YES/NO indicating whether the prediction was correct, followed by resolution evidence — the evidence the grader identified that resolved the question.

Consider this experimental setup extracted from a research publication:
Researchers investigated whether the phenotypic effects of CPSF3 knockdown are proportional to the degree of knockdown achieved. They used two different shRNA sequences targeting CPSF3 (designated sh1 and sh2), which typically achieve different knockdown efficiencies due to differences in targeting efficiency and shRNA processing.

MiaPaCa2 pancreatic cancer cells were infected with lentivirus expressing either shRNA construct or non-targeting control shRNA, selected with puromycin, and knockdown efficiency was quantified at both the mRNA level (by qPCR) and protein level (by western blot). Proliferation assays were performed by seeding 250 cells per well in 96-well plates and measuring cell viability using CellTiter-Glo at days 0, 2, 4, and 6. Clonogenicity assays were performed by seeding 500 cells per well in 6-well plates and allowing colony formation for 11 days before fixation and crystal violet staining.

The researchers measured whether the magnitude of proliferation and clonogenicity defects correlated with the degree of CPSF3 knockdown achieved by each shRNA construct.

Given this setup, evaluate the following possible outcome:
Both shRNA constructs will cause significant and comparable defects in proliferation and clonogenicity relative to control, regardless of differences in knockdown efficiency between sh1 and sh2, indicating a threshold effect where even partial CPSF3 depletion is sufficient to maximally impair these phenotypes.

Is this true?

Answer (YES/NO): NO